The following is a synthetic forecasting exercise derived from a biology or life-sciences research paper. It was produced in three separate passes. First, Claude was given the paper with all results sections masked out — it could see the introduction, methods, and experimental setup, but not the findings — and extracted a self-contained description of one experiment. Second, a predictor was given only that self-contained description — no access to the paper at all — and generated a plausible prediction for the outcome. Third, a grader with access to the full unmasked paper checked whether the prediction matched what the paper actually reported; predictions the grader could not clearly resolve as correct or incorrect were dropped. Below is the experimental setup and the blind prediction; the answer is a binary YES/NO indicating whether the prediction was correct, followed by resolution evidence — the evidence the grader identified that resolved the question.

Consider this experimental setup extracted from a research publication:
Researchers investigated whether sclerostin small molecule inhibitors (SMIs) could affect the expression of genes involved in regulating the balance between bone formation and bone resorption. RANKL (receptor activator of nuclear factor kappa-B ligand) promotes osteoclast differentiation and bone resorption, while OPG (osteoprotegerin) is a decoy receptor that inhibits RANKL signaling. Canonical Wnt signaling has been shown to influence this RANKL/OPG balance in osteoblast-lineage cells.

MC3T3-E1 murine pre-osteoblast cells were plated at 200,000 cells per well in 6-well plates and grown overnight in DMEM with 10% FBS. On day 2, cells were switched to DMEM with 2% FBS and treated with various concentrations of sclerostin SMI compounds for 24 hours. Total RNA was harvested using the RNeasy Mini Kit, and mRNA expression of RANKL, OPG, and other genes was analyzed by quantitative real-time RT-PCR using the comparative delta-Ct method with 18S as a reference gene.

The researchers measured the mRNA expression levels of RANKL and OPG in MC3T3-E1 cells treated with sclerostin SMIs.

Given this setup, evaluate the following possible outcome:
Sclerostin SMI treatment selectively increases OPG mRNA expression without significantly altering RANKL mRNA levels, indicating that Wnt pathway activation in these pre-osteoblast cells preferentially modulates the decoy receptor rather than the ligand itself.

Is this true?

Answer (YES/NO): NO